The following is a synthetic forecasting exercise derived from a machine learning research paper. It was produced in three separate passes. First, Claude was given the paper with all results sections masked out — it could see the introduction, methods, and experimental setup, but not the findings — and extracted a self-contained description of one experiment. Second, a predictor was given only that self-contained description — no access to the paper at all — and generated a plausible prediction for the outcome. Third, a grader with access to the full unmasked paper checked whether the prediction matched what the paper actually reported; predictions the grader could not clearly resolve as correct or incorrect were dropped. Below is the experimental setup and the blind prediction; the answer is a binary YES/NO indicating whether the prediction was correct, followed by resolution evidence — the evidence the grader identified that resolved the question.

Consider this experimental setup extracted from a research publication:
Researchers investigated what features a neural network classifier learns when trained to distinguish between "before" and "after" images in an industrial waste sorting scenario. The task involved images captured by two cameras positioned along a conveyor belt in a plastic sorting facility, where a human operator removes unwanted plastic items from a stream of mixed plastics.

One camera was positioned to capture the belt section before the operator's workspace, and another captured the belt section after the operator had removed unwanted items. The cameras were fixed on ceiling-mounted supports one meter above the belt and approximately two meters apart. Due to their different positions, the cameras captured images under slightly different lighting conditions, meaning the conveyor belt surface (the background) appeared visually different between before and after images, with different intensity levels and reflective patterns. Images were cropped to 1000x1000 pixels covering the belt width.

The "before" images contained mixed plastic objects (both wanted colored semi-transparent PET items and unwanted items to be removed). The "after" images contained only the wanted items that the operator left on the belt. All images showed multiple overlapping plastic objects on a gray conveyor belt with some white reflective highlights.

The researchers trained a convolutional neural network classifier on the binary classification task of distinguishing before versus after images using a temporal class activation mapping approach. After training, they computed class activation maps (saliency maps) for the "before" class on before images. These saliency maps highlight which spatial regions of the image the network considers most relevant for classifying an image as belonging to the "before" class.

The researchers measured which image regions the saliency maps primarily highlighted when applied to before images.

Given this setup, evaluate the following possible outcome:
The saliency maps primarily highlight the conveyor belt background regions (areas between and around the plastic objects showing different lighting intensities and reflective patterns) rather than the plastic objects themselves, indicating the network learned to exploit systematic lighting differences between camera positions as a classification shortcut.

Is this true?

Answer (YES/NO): YES